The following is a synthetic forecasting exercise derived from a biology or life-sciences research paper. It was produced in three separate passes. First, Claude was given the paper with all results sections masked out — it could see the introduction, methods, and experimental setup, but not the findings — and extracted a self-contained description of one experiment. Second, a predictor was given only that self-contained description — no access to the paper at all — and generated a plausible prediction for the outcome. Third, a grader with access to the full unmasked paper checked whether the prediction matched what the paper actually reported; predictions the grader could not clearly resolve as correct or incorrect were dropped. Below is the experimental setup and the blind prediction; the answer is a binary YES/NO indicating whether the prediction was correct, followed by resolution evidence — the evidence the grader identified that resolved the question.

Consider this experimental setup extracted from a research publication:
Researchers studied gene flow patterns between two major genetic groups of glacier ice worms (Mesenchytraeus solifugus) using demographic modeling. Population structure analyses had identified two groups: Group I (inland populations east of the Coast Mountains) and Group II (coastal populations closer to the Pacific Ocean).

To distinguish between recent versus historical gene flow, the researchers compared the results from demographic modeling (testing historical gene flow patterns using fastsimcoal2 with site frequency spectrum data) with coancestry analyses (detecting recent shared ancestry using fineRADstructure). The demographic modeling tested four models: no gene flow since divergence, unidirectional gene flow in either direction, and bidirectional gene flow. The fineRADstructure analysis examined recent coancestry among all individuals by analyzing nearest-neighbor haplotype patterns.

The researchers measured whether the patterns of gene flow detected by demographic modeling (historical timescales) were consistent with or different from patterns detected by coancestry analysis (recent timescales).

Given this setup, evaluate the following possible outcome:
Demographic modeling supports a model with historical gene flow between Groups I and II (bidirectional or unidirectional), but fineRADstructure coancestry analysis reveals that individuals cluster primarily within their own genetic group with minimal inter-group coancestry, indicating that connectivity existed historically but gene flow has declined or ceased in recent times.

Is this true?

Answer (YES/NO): NO